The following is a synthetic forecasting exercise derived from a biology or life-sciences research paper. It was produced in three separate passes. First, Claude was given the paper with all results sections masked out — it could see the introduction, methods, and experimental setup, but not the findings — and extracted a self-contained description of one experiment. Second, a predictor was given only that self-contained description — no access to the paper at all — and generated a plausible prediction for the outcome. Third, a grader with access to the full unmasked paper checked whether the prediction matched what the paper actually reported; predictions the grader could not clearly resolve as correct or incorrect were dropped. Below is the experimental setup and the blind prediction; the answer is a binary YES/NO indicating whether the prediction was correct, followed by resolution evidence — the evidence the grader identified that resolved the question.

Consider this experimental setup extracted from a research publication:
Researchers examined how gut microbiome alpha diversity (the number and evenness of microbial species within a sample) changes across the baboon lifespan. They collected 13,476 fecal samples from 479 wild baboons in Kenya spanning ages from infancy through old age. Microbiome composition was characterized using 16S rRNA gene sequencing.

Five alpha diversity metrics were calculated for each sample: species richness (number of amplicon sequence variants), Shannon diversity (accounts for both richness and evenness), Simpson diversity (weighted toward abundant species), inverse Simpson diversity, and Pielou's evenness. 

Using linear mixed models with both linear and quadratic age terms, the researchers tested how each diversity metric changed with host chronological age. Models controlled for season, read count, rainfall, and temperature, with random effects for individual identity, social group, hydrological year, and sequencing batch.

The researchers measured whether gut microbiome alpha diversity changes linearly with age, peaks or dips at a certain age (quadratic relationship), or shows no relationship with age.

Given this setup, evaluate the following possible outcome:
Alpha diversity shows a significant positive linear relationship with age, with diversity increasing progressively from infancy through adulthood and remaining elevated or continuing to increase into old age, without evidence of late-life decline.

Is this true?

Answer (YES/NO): NO